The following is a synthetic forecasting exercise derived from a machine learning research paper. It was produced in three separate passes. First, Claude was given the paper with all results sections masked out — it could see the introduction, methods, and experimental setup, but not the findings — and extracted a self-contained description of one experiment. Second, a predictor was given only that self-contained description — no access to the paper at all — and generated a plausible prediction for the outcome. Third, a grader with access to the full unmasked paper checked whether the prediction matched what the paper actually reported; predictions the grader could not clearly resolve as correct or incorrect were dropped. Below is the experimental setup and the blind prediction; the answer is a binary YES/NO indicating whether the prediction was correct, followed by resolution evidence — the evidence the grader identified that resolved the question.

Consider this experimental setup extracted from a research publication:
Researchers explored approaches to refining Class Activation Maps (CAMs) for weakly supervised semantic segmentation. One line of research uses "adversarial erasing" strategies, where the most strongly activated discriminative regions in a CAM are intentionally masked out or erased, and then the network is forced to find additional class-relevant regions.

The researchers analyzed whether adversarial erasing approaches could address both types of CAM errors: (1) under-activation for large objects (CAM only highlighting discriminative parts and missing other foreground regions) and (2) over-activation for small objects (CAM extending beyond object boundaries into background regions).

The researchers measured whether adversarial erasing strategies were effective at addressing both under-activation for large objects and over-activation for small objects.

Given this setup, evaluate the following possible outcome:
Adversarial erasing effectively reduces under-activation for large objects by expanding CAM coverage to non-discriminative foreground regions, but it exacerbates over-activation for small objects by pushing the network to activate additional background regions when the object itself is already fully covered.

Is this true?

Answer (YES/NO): NO